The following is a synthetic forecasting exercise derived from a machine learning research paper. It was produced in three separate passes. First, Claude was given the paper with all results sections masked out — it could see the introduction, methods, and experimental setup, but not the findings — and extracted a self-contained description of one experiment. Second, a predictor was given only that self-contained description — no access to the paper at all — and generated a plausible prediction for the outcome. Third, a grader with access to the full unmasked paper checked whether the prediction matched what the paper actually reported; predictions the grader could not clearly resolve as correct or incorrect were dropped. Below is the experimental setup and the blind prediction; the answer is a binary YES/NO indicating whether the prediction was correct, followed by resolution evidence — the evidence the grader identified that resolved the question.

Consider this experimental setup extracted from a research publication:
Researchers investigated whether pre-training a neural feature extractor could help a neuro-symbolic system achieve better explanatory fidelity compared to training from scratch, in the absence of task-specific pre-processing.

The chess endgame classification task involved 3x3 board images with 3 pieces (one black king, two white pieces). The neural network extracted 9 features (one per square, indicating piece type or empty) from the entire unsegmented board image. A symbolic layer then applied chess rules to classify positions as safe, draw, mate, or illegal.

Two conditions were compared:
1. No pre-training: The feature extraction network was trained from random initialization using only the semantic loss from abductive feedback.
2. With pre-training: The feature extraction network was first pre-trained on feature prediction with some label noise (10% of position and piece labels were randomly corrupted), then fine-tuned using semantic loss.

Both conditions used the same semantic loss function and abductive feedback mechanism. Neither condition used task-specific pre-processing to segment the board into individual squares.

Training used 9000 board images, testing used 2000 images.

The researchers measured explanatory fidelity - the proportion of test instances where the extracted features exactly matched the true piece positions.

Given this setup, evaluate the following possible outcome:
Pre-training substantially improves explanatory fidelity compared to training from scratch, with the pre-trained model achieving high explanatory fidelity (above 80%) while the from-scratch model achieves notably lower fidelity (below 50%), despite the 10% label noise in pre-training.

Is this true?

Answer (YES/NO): NO